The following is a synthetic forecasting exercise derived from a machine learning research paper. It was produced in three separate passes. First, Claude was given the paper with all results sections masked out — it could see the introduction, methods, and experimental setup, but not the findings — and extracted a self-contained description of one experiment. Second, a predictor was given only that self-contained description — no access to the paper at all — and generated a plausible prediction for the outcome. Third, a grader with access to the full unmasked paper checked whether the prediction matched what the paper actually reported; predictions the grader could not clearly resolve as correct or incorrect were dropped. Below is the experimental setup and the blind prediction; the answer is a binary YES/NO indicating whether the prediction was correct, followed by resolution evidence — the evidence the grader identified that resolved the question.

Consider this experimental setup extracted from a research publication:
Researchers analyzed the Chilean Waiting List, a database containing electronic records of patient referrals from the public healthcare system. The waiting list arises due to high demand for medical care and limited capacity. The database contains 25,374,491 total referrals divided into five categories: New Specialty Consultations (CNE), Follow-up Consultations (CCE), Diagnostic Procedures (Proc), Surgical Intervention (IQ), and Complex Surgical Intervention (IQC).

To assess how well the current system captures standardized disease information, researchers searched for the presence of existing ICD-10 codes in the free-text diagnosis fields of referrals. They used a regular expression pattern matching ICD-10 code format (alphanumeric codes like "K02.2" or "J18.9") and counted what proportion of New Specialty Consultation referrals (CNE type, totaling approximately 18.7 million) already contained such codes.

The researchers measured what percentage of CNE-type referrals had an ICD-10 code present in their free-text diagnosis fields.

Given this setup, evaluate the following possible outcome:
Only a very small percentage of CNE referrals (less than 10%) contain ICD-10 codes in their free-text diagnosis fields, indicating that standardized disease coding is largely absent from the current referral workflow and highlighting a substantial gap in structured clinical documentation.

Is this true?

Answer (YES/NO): NO